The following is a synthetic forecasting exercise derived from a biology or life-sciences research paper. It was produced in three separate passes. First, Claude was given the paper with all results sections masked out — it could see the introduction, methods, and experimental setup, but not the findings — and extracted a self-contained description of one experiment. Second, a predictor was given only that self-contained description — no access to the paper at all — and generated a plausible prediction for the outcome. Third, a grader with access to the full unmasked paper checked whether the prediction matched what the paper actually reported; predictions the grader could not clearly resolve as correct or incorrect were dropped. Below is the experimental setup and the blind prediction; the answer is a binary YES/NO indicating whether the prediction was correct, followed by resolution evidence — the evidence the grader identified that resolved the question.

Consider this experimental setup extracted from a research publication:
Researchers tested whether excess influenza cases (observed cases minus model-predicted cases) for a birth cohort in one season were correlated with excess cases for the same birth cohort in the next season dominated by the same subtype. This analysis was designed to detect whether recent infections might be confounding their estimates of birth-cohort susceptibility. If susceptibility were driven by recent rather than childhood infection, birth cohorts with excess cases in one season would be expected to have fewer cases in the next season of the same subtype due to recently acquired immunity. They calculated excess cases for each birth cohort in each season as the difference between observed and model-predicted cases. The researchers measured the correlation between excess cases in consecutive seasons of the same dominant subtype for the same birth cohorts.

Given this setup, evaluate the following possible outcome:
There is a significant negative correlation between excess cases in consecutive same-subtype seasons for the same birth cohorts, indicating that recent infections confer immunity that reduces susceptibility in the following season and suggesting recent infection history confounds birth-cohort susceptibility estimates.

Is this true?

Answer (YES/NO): NO